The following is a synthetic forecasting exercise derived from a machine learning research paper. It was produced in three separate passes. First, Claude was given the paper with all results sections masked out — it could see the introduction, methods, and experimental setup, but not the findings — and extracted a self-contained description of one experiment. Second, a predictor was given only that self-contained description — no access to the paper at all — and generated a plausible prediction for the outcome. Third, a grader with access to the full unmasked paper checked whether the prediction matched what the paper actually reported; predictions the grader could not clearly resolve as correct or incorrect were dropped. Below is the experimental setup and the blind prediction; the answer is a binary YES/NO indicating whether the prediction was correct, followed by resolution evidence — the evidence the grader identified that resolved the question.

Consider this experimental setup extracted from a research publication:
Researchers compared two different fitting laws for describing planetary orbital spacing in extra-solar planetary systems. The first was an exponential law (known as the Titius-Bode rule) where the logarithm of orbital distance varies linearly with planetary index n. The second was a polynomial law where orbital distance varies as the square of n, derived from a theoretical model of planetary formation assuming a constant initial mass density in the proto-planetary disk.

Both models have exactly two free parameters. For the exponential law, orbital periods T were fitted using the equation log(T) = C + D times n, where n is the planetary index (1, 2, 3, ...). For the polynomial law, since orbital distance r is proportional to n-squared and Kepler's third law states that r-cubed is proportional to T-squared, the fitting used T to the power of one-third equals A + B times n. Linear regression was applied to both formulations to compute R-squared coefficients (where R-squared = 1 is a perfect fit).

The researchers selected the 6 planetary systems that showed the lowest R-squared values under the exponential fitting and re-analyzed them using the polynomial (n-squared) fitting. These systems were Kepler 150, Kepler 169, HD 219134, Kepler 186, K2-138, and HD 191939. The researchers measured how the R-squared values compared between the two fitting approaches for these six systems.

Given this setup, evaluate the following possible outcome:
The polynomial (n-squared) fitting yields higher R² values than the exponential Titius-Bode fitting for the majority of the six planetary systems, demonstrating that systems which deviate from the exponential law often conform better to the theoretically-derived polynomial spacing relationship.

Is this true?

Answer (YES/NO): NO